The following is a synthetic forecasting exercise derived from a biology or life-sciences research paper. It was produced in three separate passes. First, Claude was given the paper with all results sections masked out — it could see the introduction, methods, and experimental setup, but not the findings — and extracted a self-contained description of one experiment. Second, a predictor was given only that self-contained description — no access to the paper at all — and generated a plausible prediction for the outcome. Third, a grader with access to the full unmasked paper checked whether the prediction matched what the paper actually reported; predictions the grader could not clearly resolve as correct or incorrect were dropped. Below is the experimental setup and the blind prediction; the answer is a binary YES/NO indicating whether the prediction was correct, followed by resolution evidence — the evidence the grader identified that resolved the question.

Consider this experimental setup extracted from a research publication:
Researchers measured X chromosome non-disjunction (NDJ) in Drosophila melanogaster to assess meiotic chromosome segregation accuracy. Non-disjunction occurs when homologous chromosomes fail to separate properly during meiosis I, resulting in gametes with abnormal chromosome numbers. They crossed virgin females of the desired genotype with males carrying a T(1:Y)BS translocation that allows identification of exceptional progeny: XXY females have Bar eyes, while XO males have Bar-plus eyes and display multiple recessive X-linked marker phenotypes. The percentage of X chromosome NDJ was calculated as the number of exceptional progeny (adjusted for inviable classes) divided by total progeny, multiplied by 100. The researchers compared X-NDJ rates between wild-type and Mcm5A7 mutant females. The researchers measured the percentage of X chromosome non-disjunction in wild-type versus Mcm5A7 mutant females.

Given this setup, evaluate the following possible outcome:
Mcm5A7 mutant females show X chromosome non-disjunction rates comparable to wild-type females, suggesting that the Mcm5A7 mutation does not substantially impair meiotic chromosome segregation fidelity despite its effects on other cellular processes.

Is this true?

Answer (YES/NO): NO